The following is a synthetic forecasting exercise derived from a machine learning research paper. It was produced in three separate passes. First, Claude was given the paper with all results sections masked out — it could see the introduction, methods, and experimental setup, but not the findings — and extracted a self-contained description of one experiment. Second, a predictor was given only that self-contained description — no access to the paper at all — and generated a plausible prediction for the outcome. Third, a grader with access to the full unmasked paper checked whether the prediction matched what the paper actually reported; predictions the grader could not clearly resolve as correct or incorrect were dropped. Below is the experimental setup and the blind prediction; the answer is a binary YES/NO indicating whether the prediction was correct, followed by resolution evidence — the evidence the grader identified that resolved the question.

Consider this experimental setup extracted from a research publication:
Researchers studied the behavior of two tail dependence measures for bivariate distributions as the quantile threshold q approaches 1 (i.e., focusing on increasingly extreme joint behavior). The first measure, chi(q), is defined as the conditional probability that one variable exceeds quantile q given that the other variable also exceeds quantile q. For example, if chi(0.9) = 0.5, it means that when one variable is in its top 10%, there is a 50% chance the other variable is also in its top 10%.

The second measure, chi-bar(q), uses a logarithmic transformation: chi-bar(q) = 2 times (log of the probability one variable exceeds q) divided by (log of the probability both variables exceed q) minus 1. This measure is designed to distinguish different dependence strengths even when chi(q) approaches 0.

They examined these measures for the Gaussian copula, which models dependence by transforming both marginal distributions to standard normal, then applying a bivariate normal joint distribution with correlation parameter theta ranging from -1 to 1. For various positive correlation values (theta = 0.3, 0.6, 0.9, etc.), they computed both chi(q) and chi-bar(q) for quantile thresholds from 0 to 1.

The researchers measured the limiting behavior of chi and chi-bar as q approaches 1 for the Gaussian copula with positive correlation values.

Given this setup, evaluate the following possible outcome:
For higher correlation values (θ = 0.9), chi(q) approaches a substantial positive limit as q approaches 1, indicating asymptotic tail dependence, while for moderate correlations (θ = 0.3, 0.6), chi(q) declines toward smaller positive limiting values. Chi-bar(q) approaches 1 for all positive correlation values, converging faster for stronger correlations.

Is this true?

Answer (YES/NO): NO